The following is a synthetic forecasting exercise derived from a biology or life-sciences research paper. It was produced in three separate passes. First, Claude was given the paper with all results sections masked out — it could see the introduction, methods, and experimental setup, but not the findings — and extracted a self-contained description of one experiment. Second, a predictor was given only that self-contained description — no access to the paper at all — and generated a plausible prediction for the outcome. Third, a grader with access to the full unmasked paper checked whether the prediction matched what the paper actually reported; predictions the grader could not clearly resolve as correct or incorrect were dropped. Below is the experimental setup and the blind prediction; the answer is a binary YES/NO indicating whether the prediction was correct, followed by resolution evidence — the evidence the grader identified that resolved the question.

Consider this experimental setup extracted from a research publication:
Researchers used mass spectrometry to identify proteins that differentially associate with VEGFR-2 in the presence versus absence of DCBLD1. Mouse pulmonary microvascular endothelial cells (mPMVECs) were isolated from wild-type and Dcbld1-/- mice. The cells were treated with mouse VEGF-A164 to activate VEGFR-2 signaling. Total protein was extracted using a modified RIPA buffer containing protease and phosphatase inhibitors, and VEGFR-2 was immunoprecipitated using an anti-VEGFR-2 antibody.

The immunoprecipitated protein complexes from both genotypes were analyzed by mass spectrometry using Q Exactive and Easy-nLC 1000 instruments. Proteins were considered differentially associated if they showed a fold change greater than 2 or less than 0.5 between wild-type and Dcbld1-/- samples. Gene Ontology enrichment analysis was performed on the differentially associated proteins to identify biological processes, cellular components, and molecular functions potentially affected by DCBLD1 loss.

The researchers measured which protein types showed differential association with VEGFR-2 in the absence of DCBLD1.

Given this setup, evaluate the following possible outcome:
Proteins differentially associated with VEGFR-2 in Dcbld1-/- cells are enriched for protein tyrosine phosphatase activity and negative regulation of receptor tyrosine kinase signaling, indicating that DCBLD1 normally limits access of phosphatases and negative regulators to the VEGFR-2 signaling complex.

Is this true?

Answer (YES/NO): NO